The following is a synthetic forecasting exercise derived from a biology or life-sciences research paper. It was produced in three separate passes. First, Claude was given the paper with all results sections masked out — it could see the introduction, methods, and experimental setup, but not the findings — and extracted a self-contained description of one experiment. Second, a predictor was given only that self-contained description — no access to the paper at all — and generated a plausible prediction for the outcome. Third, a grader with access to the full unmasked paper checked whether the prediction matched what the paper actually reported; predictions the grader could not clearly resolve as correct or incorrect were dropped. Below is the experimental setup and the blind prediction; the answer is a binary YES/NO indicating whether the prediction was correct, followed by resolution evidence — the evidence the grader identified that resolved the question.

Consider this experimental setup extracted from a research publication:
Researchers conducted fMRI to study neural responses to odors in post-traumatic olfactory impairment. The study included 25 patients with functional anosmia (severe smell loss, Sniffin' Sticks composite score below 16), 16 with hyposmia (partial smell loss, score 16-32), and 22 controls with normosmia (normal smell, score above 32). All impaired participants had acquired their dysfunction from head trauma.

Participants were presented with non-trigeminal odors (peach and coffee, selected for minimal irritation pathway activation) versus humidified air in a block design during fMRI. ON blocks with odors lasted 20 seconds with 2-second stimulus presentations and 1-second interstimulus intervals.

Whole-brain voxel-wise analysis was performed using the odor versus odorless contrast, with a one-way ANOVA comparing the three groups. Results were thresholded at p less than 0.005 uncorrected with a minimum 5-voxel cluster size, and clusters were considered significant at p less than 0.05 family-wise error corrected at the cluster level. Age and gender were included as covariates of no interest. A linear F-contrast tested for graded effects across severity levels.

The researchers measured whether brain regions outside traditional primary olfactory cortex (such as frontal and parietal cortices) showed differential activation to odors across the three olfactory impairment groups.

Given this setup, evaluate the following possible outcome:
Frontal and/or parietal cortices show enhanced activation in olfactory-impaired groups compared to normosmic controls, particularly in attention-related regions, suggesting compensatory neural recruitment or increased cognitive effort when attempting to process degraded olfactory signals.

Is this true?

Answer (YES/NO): NO